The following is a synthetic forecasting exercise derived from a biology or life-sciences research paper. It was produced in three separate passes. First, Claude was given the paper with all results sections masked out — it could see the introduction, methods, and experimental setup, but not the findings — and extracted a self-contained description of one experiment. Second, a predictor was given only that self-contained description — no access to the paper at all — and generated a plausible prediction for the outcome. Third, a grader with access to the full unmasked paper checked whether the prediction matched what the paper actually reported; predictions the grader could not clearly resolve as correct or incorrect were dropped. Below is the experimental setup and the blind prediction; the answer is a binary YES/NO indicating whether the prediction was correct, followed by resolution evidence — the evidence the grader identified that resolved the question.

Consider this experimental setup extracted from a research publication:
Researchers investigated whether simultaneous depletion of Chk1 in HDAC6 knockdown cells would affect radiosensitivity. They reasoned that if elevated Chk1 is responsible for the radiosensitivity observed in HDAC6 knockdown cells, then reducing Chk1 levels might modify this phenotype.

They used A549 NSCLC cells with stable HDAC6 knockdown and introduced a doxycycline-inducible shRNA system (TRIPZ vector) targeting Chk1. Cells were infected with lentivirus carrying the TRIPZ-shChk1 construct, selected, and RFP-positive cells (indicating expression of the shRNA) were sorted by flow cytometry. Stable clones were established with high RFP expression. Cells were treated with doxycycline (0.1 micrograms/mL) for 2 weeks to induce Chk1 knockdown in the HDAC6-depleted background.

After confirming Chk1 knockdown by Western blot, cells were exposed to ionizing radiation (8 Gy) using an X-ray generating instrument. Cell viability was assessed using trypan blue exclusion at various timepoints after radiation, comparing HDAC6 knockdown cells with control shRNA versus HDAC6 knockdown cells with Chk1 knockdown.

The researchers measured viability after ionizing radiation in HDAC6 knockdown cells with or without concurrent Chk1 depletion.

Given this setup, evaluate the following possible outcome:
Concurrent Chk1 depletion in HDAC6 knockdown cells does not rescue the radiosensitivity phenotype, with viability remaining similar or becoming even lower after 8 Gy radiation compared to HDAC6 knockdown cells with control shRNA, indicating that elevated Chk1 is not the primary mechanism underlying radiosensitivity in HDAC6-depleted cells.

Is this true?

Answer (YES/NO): NO